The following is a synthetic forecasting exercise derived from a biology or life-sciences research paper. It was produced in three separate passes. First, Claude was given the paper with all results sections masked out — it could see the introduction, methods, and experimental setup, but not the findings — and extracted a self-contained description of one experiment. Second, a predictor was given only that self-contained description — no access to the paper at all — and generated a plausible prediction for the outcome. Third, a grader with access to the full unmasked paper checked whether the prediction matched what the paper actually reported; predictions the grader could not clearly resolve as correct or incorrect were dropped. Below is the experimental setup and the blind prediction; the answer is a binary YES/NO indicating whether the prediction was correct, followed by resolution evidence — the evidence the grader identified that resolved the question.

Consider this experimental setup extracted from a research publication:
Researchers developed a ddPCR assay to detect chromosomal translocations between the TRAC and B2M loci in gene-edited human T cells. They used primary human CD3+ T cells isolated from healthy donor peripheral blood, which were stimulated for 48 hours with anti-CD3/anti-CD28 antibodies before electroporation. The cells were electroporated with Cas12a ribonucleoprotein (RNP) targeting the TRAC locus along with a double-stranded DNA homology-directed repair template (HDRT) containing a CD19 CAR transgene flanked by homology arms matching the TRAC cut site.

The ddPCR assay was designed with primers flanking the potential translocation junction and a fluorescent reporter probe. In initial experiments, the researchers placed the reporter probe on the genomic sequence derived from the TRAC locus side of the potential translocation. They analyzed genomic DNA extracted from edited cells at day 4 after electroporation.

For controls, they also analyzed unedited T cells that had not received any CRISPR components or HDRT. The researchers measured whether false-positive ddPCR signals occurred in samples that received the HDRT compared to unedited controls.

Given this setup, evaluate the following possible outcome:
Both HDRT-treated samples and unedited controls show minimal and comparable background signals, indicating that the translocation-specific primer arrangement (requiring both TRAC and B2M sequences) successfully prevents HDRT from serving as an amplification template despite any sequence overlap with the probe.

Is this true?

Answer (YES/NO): NO